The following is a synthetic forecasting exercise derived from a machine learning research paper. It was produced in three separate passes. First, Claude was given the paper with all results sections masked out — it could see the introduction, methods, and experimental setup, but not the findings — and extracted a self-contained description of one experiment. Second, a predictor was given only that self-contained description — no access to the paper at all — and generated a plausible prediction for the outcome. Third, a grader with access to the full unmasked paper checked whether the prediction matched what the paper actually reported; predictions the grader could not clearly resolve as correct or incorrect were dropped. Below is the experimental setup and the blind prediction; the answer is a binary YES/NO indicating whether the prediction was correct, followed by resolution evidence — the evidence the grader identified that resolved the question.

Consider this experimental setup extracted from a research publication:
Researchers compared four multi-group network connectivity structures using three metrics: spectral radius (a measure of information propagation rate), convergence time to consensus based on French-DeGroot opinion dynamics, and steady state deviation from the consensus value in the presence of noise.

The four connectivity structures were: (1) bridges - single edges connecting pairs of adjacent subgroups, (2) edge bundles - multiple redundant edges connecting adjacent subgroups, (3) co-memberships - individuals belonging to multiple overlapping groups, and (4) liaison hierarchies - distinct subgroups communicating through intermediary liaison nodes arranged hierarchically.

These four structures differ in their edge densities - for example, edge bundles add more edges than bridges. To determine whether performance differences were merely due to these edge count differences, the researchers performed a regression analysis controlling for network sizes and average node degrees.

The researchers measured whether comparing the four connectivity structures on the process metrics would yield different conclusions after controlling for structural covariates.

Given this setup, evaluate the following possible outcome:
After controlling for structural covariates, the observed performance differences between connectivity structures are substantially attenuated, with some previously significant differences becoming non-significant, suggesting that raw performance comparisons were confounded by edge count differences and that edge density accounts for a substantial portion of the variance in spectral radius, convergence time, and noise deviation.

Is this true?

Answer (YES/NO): NO